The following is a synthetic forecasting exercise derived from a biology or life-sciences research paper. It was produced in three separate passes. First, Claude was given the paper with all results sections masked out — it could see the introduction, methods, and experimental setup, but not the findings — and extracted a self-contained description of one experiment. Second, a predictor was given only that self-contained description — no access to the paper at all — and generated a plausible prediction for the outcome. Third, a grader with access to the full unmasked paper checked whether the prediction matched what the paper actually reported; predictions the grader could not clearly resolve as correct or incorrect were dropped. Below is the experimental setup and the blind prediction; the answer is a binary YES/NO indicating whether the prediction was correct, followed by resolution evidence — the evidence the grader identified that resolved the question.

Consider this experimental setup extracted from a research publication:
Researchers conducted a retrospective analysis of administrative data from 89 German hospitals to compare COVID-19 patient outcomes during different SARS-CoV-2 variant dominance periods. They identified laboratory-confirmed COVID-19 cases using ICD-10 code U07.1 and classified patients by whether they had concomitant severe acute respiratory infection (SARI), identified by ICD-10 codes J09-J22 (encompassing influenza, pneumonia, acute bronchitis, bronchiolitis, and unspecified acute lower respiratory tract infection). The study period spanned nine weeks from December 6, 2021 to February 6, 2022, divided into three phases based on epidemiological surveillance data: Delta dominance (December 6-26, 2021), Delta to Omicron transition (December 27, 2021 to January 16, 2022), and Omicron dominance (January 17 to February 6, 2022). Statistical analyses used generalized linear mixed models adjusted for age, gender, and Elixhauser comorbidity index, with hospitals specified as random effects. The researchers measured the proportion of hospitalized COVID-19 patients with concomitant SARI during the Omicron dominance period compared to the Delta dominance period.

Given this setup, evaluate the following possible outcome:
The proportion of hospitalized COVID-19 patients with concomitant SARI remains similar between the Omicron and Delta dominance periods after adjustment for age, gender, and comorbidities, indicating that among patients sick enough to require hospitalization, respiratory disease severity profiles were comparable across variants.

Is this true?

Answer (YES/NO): NO